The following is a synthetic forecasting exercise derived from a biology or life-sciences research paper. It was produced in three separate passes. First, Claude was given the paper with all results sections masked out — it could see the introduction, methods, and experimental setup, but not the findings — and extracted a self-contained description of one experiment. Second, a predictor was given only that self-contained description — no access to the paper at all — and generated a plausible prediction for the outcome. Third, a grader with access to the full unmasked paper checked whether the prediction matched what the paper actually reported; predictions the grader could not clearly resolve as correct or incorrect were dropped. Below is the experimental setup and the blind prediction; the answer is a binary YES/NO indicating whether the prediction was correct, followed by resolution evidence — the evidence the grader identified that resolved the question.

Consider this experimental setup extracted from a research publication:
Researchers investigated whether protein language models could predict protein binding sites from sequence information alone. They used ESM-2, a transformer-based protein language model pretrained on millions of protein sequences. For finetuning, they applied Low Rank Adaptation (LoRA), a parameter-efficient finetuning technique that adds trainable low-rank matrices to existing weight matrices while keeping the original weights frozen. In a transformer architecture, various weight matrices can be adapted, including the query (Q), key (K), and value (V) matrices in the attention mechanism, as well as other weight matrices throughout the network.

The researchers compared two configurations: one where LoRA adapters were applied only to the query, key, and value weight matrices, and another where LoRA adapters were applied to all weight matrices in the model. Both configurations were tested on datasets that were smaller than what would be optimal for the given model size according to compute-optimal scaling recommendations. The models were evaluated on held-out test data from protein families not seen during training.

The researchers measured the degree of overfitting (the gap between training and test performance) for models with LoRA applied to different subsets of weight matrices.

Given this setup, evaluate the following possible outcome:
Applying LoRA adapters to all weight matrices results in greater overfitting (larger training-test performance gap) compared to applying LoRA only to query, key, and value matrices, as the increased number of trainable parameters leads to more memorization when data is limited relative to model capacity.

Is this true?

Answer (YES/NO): NO